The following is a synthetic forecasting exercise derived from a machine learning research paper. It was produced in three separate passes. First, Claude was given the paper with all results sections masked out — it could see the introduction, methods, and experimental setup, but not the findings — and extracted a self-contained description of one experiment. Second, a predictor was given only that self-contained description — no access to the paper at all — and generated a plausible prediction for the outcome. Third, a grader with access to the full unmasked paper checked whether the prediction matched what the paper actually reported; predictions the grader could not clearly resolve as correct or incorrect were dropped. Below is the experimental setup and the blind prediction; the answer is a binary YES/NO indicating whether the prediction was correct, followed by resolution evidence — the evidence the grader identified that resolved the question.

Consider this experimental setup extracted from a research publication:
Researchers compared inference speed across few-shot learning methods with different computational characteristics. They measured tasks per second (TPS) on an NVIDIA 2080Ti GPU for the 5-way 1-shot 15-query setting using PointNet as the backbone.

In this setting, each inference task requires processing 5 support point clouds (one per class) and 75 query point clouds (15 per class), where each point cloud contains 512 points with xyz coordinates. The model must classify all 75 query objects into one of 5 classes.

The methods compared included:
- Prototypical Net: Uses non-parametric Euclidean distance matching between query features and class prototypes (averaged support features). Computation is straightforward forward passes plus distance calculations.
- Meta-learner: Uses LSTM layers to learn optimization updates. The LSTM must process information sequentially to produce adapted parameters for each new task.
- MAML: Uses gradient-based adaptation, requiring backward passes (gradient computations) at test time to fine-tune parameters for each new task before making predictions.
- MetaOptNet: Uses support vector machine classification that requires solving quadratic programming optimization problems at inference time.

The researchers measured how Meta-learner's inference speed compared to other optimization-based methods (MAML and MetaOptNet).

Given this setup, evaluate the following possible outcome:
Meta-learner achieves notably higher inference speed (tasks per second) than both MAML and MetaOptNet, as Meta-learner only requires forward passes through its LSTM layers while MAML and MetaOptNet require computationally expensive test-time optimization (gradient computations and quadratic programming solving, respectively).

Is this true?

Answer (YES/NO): NO